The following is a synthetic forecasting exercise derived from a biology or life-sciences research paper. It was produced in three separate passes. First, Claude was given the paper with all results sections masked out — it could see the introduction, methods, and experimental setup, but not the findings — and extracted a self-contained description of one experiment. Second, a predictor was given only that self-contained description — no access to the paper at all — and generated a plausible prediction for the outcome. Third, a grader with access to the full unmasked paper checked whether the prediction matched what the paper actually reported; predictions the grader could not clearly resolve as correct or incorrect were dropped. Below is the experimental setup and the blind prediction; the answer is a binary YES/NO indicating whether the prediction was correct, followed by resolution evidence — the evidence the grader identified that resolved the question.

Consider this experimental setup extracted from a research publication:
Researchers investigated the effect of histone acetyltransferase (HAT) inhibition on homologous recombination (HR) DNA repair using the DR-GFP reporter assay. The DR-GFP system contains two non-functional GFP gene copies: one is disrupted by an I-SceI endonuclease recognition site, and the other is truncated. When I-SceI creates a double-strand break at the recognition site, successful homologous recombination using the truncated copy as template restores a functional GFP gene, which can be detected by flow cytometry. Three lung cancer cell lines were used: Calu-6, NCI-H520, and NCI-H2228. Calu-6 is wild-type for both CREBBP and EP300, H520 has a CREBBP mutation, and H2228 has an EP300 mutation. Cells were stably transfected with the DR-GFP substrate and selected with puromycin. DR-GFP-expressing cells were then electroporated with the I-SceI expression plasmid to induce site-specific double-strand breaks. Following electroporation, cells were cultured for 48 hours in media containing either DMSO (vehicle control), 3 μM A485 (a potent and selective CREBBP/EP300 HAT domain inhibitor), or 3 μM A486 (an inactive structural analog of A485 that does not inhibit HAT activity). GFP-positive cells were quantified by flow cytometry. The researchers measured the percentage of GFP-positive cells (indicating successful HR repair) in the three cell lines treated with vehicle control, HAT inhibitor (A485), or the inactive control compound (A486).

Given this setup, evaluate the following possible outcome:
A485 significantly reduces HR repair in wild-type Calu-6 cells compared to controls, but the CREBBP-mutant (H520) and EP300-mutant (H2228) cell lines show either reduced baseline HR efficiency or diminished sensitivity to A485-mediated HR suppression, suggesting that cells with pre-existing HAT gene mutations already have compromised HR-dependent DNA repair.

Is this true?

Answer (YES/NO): NO